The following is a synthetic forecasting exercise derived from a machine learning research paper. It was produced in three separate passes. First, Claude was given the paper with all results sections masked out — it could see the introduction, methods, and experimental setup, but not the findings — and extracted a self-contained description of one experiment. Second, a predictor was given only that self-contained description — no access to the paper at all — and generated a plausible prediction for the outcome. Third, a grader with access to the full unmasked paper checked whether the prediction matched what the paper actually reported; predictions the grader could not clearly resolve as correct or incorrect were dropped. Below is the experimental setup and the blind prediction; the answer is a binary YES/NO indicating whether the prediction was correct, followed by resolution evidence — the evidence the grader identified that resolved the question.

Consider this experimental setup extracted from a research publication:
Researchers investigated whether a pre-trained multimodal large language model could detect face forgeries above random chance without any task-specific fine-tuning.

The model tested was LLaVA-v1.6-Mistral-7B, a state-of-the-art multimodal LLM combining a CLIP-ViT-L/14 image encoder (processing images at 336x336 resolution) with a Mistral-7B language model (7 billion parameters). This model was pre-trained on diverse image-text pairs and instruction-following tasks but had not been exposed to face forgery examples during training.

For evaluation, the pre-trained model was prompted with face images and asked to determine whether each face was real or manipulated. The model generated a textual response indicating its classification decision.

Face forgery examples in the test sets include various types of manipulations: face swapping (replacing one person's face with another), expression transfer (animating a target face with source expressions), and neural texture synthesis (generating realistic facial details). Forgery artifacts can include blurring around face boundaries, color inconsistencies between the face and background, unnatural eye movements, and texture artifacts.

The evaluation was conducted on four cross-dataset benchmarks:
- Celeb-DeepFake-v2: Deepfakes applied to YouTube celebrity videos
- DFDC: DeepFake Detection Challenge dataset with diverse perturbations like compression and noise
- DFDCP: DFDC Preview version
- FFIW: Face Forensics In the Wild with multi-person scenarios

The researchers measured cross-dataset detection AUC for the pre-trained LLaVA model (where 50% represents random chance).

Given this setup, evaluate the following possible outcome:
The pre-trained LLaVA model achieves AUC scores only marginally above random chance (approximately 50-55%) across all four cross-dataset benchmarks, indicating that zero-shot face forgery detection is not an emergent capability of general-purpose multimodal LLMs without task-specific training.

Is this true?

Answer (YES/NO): YES